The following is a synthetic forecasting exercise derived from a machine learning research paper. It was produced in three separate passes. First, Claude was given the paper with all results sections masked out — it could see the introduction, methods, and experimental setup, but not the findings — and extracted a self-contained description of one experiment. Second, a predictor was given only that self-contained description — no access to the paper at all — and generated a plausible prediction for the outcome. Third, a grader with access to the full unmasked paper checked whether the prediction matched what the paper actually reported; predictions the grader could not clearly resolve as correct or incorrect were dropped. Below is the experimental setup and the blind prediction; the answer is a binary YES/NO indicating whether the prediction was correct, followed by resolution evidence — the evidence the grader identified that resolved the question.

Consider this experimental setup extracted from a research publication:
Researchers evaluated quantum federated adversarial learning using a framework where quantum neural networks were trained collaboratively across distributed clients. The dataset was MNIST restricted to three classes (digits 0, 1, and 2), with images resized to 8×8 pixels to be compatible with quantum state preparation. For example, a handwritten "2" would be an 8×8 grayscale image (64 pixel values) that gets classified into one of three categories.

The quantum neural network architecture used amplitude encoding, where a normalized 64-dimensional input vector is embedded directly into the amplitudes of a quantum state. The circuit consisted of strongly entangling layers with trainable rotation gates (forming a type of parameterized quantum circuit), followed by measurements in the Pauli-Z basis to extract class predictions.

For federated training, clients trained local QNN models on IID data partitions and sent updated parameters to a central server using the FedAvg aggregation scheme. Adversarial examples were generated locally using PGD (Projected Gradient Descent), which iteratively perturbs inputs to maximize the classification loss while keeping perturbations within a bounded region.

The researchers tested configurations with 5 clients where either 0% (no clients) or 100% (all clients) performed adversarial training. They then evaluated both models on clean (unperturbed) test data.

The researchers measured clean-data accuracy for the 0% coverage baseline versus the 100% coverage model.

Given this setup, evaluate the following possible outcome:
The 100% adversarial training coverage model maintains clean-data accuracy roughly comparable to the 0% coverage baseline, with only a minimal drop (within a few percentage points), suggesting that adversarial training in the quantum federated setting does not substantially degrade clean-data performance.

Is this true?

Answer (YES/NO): YES